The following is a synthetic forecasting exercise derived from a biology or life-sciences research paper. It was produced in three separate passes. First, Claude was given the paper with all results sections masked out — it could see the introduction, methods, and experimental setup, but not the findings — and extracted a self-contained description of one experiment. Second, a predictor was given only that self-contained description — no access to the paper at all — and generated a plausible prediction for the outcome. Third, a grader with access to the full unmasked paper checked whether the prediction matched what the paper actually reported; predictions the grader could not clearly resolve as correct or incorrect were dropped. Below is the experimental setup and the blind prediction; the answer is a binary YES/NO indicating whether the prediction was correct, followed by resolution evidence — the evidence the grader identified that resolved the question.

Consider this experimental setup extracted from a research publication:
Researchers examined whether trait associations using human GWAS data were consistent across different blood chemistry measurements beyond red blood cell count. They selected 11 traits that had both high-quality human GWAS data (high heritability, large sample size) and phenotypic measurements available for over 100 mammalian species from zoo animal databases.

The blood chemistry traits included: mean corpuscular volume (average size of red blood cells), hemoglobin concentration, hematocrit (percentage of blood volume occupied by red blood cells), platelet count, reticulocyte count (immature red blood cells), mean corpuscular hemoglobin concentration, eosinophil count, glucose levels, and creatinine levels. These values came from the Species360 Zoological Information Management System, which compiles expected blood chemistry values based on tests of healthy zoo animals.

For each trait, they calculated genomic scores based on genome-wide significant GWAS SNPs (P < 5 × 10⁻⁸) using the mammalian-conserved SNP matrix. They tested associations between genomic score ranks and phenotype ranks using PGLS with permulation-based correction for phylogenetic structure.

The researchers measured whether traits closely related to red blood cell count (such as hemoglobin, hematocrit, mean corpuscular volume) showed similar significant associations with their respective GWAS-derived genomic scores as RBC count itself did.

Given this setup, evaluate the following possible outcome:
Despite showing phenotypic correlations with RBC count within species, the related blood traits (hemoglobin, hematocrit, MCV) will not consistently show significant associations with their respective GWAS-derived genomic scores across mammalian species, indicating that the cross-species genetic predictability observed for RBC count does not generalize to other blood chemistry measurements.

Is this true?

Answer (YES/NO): YES